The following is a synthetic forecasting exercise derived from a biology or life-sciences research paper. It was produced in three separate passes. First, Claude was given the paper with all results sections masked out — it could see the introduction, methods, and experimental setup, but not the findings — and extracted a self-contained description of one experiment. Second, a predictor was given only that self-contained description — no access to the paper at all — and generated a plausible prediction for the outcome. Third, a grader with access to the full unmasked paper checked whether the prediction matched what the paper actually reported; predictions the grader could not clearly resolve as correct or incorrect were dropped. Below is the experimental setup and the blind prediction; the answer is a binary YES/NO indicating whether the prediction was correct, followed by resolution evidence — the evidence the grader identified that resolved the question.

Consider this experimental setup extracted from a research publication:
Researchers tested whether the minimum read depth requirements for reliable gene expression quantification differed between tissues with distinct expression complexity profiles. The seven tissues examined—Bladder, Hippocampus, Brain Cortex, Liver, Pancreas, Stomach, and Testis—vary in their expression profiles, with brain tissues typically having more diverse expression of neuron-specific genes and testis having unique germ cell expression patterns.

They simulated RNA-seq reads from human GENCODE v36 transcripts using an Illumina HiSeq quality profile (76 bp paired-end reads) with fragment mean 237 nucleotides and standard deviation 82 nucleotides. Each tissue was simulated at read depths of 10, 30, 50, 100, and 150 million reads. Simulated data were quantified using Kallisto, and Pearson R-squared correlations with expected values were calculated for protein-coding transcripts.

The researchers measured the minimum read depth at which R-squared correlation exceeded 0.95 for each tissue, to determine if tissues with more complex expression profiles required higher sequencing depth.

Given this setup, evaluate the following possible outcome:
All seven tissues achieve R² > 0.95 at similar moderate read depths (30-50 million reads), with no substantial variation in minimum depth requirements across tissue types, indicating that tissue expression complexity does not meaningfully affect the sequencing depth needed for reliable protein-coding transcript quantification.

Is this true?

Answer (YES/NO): NO